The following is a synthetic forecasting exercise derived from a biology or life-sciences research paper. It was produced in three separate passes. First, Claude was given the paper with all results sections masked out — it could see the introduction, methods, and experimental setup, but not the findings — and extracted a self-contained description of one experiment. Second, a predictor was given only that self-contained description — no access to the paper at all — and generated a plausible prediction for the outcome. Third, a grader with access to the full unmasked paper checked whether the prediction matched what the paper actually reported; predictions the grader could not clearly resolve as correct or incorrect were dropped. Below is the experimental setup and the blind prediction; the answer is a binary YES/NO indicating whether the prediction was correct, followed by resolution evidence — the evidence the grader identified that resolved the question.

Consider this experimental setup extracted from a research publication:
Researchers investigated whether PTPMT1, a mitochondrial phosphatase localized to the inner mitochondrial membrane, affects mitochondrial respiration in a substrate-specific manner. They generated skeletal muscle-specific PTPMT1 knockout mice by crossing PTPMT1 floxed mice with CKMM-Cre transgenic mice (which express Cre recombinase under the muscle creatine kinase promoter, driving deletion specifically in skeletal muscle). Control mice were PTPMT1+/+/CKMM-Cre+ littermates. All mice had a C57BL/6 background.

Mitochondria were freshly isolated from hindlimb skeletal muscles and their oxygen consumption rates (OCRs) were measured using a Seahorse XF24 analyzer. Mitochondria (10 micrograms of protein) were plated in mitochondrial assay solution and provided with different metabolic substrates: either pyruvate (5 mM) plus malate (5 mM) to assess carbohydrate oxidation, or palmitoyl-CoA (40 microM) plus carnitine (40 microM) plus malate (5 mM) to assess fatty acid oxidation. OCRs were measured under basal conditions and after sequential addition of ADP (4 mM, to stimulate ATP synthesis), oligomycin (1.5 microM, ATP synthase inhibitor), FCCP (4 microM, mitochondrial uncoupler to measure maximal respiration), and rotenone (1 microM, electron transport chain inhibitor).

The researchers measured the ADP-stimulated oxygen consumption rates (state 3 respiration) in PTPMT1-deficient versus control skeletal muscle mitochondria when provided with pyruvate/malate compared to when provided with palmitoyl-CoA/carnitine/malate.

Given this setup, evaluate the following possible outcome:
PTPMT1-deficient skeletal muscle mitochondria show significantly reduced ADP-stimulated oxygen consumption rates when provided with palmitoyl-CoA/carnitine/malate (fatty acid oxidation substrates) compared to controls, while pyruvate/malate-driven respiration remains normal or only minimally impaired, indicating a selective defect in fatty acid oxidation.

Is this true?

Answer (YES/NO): NO